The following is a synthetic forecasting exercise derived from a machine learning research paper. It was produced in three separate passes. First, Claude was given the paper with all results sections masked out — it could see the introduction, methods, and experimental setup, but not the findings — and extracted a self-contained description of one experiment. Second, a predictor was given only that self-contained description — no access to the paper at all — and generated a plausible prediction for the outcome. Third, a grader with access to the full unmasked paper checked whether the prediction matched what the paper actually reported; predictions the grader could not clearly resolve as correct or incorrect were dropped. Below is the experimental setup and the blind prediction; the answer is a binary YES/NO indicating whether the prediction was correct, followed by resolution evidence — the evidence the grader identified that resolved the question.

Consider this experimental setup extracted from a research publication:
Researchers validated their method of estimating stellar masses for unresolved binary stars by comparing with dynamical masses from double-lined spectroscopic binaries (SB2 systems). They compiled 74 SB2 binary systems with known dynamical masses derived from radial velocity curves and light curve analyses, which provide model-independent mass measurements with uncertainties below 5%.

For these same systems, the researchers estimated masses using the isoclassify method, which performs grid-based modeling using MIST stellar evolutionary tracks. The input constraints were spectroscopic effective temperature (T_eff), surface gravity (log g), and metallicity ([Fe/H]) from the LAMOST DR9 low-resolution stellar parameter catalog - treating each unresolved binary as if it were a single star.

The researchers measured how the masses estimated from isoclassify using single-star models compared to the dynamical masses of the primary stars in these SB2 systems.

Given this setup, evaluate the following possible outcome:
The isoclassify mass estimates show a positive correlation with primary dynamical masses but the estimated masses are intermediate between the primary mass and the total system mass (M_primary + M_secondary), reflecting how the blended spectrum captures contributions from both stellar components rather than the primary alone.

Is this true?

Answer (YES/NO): NO